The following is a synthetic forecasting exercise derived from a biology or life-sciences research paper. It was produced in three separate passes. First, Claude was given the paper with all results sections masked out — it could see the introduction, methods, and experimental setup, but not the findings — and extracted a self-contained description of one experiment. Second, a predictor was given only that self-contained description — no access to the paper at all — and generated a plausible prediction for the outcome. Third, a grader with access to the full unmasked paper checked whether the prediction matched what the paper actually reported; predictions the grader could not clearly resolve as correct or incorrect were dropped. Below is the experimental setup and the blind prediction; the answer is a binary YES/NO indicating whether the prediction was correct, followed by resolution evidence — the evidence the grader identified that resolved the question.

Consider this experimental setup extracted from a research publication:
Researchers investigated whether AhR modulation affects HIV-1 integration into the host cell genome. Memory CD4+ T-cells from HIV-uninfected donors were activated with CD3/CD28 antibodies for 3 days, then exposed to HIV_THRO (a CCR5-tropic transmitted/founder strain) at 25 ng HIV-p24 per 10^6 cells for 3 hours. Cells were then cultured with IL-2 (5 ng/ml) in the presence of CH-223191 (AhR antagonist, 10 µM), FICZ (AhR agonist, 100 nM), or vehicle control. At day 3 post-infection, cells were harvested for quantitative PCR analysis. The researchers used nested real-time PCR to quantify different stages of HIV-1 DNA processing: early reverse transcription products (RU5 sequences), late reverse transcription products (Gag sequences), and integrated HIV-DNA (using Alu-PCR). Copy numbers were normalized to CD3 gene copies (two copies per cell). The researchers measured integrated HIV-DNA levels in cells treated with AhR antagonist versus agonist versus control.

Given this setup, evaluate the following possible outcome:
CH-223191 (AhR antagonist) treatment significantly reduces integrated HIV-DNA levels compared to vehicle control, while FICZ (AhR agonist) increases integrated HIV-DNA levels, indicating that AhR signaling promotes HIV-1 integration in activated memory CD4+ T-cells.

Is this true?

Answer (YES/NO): NO